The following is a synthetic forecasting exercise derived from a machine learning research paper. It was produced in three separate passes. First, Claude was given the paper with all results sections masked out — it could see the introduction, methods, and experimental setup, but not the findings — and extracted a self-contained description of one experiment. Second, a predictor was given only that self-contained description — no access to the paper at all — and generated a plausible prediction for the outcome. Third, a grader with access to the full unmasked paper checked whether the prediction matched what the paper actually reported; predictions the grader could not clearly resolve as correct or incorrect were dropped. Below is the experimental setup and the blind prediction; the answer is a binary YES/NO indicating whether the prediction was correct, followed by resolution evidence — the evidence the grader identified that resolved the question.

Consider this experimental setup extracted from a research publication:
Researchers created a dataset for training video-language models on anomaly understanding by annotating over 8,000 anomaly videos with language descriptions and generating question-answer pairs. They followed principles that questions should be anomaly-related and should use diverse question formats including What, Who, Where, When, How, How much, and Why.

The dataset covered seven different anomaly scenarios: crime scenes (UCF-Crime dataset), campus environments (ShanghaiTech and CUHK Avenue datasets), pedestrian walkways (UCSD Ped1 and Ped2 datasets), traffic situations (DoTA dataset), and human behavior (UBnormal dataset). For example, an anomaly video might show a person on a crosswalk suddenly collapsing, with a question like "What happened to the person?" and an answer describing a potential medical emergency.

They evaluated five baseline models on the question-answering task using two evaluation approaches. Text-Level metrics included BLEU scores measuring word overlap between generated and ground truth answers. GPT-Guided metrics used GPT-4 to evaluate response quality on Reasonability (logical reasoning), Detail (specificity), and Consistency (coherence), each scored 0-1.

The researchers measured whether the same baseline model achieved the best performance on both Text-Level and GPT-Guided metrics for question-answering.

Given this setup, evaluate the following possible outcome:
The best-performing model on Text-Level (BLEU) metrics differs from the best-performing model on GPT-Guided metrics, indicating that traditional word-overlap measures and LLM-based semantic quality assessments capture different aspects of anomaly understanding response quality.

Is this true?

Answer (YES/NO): NO